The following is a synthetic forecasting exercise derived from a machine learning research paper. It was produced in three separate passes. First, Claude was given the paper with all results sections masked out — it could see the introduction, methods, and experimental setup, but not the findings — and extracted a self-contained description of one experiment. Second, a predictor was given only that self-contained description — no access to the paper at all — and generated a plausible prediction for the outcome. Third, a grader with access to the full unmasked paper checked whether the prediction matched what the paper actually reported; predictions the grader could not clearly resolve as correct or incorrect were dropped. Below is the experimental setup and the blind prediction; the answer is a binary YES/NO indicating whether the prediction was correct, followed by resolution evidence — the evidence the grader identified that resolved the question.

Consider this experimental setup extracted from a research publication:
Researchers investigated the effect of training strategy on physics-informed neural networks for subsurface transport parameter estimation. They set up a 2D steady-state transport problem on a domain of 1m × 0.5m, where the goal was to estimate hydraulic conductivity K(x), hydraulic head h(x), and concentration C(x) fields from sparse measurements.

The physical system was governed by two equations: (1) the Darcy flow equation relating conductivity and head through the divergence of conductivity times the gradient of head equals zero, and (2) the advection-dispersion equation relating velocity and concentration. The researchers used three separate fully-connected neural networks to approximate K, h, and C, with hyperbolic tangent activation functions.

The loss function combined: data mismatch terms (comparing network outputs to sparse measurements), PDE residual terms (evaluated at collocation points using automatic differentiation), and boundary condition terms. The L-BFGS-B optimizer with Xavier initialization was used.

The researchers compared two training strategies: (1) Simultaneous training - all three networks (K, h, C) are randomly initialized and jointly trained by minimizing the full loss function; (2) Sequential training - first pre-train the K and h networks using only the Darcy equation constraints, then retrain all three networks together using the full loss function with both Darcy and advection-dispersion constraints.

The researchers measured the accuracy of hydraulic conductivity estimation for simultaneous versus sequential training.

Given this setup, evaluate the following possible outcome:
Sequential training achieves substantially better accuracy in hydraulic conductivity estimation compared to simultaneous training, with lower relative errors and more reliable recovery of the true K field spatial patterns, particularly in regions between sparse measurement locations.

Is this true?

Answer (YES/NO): NO